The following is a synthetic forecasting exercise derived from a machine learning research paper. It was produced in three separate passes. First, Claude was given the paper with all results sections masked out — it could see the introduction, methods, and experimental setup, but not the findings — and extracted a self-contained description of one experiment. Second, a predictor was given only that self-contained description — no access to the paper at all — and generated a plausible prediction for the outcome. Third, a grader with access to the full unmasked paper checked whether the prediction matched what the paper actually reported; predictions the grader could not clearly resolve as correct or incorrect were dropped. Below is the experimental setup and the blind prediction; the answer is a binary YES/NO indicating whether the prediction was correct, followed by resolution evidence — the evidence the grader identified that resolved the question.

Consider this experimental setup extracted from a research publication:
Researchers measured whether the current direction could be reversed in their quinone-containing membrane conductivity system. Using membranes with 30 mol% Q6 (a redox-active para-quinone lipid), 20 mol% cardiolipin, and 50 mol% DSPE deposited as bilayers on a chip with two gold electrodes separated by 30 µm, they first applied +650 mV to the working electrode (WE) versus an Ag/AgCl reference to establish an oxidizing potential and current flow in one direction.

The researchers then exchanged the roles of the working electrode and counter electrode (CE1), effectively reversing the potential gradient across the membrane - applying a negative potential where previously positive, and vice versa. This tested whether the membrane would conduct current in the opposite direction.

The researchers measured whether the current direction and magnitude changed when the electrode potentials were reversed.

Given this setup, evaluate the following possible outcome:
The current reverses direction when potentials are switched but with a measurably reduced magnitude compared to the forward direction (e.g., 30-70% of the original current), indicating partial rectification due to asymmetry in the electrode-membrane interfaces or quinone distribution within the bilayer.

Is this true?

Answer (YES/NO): NO